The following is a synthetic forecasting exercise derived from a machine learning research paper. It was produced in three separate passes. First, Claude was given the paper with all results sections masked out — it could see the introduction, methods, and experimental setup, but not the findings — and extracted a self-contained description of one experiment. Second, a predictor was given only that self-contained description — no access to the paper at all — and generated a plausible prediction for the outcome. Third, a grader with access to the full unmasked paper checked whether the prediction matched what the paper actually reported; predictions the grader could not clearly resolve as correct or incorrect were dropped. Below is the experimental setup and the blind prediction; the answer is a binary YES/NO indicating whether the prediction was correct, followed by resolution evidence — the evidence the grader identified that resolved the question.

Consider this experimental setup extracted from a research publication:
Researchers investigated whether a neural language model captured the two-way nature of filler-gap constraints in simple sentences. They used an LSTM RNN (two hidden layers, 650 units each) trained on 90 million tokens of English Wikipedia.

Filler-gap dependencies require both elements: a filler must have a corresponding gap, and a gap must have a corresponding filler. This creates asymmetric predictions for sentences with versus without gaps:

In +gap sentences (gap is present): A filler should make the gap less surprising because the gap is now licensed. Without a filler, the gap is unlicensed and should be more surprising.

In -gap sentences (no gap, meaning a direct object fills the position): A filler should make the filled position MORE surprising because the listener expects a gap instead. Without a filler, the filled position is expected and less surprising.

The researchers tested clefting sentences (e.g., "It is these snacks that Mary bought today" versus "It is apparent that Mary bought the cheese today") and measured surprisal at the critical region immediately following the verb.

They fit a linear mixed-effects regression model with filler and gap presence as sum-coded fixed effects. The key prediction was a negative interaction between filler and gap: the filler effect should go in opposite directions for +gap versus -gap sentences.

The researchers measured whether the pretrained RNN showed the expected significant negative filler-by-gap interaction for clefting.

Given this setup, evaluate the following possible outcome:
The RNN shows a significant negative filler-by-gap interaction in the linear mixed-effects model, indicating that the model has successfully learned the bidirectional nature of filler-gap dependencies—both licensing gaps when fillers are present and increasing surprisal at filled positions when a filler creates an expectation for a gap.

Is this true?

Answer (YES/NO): YES